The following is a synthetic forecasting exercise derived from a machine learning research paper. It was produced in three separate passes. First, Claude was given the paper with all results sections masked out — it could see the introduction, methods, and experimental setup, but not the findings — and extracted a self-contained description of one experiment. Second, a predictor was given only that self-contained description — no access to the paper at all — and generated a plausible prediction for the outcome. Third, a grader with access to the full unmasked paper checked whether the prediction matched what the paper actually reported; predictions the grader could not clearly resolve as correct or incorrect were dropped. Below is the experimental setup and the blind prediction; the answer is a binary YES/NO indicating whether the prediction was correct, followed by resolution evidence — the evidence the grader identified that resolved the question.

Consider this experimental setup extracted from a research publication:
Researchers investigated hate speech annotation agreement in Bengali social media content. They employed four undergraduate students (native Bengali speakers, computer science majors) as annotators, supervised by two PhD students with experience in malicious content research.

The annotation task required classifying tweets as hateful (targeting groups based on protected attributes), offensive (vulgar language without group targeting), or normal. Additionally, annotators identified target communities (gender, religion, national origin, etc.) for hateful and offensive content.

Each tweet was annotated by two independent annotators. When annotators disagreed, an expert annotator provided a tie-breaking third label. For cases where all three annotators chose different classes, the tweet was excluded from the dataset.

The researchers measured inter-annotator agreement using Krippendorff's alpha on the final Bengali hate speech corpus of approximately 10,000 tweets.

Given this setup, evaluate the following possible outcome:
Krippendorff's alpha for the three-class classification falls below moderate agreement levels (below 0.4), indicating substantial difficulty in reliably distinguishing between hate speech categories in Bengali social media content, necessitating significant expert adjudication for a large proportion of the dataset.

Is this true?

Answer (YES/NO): NO